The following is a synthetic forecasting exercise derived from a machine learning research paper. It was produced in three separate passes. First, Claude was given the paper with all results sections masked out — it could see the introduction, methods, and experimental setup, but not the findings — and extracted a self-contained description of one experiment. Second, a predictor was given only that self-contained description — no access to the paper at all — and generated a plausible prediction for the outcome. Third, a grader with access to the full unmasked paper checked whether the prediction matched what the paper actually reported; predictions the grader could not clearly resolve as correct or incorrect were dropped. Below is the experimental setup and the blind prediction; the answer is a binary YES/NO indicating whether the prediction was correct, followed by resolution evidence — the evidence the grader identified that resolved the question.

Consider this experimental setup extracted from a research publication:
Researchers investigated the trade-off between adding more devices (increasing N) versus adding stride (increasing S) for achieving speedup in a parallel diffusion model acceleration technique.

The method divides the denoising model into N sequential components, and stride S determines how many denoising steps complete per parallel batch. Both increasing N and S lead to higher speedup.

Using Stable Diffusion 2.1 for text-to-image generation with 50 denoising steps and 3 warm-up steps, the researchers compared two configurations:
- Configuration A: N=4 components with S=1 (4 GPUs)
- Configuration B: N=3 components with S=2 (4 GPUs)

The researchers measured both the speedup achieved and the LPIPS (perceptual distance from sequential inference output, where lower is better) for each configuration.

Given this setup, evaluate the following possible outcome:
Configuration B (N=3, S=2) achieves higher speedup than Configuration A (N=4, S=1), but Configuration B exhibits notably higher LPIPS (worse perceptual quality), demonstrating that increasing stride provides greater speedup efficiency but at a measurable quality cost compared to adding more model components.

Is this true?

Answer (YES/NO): YES